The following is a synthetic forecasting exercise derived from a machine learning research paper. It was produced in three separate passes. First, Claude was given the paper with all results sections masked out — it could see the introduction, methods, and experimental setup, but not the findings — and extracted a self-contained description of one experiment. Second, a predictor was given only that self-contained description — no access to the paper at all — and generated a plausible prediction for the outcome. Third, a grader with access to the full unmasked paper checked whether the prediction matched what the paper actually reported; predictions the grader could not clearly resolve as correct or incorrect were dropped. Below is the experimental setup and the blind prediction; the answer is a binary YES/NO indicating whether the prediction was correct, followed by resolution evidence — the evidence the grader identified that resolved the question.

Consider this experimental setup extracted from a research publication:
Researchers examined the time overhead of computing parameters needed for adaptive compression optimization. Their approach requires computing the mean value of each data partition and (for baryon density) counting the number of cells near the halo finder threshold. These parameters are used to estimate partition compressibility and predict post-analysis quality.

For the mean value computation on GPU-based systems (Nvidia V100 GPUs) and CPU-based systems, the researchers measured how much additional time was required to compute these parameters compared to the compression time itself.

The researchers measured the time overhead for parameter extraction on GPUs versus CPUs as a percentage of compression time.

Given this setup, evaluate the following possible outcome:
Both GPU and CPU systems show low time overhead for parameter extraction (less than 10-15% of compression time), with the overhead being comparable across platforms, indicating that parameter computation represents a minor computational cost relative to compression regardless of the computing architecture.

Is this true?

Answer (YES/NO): NO